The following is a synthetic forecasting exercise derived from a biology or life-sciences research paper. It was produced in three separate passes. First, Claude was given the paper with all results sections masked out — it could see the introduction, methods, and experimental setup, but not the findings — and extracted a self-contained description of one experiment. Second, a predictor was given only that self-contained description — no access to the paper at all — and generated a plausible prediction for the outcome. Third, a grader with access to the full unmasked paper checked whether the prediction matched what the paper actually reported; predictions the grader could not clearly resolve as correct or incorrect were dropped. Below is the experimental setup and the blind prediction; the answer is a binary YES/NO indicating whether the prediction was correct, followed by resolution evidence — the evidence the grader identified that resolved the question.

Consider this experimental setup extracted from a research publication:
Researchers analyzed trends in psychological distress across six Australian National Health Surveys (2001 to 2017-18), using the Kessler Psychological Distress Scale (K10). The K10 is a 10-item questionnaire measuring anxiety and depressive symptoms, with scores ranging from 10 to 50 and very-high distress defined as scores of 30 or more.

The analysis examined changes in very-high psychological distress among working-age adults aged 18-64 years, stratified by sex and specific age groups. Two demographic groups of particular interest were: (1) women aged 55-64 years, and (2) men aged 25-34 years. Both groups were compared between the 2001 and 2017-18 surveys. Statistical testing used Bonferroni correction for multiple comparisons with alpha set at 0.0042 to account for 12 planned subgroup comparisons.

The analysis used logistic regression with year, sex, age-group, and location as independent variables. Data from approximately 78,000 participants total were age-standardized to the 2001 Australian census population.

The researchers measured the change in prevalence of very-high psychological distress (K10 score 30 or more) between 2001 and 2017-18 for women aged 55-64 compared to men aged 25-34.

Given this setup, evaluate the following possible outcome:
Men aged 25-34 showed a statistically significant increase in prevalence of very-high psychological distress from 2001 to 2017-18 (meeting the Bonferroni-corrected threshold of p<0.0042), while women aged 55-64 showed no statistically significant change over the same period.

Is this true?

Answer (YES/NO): NO